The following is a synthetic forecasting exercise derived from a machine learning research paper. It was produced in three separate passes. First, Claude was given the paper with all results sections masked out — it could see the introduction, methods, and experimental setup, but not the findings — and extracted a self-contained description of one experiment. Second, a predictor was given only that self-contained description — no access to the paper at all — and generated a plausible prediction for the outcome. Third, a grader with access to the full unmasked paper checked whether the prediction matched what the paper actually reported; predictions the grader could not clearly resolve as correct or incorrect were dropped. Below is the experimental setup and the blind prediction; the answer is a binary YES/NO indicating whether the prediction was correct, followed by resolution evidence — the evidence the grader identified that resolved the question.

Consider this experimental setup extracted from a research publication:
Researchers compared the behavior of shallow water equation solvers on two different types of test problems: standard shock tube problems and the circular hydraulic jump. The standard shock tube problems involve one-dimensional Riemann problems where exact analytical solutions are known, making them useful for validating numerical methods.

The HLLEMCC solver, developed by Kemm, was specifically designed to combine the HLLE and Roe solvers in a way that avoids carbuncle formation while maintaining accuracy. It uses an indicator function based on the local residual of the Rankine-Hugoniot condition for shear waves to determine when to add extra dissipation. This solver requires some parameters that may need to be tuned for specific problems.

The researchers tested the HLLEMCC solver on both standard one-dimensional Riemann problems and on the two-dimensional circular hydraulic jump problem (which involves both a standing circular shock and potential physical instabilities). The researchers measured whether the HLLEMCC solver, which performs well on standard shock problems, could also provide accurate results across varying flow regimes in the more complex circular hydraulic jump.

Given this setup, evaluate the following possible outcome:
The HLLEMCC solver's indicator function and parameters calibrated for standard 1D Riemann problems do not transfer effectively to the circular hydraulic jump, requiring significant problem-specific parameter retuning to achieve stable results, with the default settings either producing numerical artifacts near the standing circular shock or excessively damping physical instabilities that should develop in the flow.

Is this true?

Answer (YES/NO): NO